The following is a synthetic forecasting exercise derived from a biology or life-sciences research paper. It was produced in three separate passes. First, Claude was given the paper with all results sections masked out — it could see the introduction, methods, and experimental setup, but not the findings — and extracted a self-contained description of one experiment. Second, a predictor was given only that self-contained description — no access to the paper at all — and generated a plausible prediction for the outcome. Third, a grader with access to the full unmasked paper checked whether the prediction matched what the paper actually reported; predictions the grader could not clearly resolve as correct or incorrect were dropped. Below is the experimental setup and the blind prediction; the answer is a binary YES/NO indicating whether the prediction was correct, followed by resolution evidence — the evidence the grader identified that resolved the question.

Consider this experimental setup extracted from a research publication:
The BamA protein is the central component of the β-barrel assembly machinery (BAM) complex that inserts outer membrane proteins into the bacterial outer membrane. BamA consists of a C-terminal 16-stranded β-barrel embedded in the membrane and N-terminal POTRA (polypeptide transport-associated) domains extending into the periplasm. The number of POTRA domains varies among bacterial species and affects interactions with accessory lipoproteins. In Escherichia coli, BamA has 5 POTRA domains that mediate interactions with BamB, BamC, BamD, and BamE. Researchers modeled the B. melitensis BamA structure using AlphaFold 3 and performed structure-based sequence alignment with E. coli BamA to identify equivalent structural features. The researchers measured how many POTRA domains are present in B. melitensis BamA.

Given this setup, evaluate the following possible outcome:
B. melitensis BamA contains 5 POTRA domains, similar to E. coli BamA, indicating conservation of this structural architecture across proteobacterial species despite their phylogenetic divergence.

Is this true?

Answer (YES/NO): YES